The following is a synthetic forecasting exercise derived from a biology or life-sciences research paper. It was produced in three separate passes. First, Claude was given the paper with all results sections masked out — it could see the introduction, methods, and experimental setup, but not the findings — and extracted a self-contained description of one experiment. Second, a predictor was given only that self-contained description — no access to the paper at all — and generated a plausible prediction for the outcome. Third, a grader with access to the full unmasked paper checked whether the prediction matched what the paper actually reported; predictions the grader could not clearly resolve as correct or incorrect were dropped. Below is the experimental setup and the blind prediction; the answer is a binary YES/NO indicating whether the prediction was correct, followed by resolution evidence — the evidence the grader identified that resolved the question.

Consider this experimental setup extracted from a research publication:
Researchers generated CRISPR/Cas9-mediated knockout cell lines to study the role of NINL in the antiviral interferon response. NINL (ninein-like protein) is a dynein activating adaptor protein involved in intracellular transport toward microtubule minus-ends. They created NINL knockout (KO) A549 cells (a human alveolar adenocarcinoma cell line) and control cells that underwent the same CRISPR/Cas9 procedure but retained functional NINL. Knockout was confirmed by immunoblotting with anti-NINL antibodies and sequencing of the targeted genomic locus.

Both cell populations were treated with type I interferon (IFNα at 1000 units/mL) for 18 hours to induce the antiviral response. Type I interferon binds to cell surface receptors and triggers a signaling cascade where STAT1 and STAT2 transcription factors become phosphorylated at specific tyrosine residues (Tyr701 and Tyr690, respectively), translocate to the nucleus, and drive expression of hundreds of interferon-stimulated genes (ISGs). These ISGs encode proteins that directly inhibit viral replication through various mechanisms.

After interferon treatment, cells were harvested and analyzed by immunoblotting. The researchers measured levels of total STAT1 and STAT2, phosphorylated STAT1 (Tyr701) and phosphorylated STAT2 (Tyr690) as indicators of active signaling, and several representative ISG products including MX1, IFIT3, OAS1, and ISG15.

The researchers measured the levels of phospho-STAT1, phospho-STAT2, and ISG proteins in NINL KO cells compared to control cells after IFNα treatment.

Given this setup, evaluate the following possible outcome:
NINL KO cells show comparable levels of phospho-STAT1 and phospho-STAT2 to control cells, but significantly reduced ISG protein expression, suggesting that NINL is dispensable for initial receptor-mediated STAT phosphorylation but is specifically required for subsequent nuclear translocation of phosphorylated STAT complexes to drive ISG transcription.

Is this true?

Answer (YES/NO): YES